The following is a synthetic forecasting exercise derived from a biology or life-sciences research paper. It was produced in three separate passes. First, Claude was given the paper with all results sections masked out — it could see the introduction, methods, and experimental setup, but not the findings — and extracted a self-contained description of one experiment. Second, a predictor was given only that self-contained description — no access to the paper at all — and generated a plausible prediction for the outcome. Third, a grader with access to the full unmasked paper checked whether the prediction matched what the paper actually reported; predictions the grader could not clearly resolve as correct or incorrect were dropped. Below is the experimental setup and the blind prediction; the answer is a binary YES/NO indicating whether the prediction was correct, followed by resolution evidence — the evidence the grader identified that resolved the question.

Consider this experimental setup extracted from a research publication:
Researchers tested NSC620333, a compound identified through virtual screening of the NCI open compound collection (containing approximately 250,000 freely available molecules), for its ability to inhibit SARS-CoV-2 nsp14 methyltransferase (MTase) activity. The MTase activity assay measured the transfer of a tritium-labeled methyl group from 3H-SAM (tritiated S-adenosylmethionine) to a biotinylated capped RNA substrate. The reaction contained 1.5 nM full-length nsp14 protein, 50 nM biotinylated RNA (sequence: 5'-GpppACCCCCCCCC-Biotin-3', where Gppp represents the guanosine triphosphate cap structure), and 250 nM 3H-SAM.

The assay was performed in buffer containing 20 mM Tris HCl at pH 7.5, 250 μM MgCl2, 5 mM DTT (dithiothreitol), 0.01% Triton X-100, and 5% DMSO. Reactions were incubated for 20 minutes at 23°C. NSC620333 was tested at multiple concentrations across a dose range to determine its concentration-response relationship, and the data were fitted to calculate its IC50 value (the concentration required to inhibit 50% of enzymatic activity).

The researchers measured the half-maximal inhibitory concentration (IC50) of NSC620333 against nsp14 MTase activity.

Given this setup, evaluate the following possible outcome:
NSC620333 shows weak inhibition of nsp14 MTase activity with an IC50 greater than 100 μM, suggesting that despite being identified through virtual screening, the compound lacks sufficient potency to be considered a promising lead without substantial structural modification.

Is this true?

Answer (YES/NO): NO